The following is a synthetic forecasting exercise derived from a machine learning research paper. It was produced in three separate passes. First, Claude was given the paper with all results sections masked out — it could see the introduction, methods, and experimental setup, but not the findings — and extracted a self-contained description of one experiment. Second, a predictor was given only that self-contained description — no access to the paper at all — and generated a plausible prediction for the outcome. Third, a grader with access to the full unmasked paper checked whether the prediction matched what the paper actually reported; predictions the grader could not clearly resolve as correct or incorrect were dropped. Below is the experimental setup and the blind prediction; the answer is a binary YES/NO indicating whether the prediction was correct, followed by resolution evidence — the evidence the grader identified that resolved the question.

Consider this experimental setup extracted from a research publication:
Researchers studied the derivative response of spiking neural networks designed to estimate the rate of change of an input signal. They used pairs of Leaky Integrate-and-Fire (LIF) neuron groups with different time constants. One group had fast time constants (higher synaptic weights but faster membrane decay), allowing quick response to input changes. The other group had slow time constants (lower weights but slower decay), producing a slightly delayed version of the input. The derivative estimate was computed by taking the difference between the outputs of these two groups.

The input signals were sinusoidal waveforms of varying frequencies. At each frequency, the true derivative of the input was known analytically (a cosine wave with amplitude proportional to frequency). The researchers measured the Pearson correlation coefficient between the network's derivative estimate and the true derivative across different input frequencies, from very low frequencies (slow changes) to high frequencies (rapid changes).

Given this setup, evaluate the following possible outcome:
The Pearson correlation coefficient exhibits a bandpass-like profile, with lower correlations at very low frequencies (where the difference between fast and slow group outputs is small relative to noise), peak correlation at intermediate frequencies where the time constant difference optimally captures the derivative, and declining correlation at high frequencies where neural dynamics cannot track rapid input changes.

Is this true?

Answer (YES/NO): YES